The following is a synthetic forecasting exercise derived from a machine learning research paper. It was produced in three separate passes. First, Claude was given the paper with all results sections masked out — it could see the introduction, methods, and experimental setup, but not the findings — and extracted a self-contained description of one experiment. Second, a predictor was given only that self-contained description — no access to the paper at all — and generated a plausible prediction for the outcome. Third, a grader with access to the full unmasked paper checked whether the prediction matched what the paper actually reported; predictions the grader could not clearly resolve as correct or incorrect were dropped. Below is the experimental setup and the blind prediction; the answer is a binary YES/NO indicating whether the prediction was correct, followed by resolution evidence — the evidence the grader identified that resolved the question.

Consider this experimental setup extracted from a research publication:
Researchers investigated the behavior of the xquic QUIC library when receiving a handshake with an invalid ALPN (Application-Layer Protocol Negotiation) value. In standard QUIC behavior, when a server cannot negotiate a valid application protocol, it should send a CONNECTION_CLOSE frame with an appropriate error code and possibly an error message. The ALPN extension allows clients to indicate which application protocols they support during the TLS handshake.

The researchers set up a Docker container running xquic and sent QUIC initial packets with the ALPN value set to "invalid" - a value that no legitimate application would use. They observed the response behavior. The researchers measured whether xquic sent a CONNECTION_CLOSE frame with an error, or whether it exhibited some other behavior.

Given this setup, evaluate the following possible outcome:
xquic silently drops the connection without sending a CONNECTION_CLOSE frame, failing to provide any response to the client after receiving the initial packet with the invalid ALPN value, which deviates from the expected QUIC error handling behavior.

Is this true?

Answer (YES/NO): NO